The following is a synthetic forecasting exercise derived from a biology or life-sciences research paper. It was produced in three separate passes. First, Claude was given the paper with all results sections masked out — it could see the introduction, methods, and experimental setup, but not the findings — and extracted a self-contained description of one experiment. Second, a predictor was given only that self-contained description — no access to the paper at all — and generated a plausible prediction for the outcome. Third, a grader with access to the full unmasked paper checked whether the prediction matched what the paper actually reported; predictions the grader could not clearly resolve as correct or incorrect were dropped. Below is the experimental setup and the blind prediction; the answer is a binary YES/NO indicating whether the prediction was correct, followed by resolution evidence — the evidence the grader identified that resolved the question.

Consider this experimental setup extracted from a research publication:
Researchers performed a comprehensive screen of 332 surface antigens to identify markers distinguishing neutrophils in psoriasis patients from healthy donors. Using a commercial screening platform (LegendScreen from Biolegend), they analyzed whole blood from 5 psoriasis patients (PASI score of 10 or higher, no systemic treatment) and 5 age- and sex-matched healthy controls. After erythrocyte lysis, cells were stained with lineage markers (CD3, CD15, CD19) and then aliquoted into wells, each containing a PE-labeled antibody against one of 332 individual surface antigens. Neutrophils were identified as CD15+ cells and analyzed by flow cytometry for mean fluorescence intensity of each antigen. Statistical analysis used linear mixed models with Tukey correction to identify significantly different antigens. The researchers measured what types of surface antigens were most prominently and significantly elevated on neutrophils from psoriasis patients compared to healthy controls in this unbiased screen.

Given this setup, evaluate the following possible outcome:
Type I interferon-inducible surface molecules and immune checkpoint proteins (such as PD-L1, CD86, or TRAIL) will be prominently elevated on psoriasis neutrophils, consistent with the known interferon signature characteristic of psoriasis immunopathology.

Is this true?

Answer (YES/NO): NO